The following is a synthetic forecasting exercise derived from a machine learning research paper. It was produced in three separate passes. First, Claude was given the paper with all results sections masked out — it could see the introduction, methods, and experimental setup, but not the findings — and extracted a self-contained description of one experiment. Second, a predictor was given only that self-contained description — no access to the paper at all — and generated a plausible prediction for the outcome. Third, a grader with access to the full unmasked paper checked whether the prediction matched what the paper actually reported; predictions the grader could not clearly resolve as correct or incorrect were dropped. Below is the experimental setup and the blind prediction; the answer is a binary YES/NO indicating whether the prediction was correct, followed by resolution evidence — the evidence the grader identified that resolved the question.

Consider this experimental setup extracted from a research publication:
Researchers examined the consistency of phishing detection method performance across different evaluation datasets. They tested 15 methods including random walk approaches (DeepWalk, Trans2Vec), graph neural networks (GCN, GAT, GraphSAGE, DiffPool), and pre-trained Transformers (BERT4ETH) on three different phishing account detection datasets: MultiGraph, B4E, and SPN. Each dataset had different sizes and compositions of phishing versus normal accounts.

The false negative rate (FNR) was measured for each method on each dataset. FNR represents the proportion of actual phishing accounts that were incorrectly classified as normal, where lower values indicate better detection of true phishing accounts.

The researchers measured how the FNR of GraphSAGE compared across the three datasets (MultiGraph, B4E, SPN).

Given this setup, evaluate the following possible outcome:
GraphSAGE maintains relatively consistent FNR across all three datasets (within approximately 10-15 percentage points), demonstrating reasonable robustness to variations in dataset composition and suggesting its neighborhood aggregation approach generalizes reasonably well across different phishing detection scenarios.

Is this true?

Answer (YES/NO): NO